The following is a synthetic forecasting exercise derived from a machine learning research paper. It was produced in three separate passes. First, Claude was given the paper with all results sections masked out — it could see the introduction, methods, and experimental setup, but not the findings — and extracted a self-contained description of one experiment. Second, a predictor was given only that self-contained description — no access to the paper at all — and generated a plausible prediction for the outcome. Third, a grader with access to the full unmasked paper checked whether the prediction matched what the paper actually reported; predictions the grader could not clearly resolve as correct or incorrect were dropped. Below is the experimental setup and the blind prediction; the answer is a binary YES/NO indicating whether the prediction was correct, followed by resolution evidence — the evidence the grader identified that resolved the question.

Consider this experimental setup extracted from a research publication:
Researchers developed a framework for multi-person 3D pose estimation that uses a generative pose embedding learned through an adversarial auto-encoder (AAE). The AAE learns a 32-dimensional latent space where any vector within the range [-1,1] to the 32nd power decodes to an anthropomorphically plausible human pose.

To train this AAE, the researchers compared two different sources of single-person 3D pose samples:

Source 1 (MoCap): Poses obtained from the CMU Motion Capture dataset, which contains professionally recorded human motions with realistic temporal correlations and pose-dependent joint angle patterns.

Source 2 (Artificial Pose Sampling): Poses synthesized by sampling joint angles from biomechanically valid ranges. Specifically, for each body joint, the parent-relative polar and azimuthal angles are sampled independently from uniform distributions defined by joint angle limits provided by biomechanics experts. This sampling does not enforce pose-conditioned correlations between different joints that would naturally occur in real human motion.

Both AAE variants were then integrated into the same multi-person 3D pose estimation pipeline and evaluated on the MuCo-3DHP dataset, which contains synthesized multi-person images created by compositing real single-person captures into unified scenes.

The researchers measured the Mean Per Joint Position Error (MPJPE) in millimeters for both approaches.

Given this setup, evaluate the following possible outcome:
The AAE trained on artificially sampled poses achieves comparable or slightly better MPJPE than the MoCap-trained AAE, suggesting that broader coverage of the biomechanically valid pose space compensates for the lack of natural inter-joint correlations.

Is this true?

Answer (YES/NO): NO